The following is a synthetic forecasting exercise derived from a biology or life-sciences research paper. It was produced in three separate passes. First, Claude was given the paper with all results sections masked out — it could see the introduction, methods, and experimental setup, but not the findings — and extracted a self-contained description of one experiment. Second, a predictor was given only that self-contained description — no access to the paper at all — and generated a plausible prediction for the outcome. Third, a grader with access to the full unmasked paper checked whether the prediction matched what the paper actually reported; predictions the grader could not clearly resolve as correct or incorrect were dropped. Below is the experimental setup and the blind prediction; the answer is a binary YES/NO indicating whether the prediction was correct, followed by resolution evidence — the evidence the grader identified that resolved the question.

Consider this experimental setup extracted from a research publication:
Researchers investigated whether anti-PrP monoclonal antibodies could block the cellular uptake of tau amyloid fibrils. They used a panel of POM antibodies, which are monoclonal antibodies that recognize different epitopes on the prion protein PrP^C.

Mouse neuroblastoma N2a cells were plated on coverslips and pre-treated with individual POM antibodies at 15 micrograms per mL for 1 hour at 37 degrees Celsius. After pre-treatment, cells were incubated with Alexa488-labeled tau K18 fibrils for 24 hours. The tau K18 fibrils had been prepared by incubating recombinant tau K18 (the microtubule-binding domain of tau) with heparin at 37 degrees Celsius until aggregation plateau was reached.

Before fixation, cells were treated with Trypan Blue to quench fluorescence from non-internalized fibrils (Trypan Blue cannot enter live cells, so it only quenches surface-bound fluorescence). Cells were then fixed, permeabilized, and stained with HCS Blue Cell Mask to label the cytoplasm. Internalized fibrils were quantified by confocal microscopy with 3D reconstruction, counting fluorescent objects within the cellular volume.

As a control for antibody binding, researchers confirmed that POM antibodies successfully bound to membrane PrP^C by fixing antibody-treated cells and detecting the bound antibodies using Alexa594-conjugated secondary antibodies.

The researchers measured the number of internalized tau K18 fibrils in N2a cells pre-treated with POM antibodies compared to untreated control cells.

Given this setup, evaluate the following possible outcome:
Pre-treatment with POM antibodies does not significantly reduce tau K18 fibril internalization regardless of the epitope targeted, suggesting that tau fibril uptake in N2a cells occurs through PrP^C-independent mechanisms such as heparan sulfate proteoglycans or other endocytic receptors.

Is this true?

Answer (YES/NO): NO